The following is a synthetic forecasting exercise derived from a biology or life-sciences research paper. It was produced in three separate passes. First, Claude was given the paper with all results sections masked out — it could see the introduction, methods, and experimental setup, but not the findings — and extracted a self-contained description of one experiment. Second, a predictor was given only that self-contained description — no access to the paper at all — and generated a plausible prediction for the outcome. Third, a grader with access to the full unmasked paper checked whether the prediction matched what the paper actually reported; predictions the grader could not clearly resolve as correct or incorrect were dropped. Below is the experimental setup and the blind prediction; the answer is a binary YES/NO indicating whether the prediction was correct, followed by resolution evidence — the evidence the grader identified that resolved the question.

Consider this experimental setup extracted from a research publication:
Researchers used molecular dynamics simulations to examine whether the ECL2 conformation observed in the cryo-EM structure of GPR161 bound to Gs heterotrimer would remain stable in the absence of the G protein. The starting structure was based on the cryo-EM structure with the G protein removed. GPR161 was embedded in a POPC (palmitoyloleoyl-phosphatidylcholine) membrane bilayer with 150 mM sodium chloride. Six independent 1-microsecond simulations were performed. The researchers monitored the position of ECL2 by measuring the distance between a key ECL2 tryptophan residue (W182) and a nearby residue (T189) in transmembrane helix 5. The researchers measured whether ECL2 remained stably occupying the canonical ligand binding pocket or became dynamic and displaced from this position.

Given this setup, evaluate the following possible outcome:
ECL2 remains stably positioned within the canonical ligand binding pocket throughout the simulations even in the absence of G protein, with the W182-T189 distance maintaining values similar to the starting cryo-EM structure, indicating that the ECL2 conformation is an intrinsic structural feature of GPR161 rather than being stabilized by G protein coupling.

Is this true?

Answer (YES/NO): YES